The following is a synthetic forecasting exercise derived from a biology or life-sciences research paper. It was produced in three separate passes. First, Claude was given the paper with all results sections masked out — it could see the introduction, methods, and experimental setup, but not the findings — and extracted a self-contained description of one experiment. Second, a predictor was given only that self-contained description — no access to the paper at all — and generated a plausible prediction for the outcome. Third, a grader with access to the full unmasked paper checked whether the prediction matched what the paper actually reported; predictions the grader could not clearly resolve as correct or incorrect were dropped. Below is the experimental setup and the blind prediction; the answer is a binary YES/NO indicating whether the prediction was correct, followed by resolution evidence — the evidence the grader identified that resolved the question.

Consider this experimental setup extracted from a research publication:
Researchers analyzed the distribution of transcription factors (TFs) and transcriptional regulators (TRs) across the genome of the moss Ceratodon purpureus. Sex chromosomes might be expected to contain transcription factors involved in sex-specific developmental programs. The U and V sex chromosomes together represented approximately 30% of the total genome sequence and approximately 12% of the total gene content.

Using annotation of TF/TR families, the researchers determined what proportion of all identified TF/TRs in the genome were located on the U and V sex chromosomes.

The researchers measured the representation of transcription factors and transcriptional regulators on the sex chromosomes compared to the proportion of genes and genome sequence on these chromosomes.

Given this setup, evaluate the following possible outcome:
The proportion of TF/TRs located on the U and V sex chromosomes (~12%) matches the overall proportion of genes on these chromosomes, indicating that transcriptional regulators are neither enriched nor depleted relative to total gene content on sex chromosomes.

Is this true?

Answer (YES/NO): NO